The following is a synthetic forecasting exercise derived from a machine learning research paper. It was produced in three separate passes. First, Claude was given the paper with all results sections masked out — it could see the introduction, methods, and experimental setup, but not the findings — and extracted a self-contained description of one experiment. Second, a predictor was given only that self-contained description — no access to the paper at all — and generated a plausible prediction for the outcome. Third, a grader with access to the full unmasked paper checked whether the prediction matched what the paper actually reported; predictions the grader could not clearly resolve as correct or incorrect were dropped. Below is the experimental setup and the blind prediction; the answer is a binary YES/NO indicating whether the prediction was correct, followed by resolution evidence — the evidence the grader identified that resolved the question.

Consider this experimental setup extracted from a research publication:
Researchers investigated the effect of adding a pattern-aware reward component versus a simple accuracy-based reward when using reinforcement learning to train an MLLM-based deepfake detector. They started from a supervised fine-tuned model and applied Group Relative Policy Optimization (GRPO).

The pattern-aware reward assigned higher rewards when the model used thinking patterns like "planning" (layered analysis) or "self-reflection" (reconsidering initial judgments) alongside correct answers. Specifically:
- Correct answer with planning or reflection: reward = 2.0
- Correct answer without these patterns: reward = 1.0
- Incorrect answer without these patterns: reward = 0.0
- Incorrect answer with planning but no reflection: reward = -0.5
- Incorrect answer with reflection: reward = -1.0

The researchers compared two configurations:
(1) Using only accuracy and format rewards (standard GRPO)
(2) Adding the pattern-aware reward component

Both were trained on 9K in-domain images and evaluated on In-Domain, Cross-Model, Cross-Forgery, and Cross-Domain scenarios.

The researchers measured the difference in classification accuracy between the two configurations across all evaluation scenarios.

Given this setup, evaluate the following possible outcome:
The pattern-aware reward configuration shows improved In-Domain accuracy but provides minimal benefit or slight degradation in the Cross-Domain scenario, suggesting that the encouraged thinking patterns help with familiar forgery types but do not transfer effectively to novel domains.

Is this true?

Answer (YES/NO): NO